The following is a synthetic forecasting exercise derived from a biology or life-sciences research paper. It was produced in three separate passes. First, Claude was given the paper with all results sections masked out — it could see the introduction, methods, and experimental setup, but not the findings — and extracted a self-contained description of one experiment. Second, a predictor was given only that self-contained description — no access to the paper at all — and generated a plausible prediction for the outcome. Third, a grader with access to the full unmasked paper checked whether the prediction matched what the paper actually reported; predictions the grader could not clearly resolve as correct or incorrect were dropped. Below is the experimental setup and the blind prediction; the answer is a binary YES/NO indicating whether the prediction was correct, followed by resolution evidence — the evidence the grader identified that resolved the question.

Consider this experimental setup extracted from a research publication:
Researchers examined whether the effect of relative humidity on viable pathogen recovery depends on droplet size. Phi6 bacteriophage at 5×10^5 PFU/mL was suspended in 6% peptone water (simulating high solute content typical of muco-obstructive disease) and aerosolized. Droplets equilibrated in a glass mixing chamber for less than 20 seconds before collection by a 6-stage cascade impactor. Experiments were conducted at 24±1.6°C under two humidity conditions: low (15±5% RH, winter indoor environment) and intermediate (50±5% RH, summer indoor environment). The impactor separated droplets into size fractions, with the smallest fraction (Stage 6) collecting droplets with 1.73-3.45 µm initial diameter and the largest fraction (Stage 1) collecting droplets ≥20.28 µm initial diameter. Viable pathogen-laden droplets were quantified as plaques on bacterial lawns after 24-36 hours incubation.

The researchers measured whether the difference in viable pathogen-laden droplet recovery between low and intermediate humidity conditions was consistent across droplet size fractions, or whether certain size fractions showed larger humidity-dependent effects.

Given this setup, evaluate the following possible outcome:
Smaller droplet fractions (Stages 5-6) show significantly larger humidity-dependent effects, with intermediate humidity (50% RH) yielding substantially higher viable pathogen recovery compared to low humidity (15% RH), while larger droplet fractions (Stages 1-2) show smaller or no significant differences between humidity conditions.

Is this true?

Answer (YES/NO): NO